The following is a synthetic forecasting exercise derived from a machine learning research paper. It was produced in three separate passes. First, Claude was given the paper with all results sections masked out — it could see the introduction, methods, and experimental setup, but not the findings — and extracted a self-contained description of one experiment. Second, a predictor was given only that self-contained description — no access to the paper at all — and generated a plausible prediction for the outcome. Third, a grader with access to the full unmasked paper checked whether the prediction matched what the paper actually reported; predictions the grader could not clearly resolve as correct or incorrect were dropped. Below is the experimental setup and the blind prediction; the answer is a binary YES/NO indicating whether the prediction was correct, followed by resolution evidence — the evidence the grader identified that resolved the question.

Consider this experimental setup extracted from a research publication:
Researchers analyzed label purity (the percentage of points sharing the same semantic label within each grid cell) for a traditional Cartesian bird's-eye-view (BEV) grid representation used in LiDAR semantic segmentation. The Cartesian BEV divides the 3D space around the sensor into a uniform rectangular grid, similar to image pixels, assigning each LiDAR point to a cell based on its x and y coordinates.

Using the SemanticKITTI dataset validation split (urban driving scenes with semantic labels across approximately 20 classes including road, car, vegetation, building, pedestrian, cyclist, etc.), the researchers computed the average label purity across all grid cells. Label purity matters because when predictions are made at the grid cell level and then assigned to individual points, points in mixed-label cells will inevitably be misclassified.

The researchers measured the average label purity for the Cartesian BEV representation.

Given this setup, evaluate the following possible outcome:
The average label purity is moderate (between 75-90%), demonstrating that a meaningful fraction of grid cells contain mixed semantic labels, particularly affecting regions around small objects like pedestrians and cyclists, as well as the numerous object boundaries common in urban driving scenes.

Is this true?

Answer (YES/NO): NO